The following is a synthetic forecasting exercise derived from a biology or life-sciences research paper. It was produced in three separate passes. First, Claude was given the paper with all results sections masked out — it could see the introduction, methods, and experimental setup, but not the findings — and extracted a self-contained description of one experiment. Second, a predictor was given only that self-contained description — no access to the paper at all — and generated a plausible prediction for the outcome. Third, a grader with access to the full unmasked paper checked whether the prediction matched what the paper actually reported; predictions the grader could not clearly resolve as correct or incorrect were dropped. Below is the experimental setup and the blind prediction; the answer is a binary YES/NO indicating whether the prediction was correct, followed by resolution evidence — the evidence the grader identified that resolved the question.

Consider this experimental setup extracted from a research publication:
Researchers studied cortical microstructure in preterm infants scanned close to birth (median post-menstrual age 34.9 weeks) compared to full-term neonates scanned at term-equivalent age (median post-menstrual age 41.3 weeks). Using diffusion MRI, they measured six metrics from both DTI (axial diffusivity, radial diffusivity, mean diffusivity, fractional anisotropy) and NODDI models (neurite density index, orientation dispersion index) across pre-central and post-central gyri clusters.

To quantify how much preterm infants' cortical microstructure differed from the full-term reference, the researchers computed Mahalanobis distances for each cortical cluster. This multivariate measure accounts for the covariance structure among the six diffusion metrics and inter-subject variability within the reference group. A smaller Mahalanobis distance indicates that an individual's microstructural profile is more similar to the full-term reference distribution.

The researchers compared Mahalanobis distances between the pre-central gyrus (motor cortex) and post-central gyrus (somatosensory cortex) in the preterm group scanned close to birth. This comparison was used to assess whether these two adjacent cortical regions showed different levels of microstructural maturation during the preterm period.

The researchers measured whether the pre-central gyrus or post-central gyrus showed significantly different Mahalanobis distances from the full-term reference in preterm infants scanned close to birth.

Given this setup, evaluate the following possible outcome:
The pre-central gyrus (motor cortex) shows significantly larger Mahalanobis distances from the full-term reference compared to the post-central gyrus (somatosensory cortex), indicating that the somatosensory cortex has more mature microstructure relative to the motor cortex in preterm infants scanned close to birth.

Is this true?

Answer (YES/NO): NO